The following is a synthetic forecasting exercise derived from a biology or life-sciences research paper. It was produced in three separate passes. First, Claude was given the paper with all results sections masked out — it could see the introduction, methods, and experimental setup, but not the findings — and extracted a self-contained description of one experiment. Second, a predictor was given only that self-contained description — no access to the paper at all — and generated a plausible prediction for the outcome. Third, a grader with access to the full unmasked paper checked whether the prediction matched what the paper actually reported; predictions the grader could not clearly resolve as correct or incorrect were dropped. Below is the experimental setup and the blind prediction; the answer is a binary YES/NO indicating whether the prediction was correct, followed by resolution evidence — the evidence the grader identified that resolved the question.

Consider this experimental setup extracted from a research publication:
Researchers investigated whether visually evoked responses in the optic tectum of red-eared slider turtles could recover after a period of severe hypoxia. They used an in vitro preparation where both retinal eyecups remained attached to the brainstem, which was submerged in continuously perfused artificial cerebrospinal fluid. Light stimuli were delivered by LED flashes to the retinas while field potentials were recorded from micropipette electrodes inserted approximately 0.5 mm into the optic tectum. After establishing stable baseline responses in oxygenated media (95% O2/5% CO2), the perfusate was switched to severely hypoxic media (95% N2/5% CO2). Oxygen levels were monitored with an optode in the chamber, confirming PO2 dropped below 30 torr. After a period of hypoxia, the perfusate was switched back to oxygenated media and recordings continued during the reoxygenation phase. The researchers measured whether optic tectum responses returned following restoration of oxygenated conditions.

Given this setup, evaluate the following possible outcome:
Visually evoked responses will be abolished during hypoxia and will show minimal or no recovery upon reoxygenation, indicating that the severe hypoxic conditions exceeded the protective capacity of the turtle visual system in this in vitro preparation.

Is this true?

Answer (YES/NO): NO